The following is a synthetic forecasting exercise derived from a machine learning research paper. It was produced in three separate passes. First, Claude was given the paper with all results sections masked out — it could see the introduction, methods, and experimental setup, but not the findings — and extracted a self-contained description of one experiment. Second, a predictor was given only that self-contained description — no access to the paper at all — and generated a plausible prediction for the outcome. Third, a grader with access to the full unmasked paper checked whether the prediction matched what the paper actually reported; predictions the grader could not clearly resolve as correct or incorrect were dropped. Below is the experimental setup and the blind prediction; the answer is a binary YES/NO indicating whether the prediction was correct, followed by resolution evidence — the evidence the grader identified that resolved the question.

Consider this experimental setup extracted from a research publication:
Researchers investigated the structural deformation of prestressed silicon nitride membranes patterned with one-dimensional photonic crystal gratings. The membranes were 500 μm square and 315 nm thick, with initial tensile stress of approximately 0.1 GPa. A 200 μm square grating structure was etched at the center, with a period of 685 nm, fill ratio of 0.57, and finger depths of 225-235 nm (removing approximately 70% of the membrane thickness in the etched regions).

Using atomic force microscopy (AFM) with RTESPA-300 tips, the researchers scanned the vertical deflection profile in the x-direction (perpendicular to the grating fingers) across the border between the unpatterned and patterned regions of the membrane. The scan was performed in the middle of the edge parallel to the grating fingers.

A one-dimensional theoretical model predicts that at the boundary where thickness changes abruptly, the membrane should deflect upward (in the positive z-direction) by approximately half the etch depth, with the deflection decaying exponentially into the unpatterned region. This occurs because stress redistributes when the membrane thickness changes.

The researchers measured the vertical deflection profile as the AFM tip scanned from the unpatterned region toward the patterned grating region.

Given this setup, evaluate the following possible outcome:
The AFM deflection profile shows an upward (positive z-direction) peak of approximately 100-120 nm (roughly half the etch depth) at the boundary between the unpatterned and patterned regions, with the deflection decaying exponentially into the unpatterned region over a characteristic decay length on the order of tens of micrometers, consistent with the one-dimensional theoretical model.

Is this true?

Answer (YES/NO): NO